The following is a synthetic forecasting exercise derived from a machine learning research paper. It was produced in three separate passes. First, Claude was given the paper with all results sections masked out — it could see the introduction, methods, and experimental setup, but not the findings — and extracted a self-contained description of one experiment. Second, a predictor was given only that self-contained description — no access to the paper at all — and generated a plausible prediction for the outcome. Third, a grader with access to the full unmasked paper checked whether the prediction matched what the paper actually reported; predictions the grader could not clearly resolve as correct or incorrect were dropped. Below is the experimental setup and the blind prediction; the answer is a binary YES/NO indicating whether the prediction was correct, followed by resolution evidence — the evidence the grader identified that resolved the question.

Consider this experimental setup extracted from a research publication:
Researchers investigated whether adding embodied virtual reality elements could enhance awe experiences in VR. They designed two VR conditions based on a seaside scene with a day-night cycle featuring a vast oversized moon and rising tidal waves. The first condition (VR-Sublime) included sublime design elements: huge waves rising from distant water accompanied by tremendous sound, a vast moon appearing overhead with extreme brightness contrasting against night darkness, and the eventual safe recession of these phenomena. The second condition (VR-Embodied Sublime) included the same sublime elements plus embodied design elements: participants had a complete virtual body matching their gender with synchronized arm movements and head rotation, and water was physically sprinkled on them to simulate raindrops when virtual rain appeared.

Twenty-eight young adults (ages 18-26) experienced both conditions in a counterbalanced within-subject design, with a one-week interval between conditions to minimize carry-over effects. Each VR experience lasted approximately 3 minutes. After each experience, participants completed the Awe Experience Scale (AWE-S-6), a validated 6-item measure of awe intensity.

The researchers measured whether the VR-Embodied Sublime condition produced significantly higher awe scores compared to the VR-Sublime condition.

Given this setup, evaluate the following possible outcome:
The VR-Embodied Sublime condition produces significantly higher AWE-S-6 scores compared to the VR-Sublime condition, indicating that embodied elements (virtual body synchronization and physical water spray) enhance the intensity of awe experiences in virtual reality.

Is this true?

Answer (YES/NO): NO